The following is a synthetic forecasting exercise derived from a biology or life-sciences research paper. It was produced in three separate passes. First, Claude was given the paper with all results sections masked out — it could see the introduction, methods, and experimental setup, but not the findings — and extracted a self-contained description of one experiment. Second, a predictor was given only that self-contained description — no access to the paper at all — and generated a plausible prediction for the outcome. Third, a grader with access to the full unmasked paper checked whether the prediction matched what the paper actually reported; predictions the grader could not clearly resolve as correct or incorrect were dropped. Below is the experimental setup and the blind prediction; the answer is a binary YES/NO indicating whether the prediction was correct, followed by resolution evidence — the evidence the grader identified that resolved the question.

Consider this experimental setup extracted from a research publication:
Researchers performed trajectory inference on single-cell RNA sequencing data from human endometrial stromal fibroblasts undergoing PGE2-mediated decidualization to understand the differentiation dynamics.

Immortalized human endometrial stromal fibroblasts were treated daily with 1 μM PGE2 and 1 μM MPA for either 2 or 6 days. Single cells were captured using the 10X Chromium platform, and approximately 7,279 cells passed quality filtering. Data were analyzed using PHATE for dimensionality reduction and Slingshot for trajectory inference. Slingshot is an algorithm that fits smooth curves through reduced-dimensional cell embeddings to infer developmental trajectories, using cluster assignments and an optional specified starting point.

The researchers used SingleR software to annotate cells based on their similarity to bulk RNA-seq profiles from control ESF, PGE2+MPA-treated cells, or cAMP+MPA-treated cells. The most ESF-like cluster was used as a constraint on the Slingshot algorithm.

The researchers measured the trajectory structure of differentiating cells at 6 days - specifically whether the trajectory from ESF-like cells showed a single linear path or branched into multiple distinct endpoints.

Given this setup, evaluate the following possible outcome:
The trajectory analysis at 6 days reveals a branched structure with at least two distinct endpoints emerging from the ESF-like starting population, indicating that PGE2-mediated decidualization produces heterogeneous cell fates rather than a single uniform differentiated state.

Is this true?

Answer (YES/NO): NO